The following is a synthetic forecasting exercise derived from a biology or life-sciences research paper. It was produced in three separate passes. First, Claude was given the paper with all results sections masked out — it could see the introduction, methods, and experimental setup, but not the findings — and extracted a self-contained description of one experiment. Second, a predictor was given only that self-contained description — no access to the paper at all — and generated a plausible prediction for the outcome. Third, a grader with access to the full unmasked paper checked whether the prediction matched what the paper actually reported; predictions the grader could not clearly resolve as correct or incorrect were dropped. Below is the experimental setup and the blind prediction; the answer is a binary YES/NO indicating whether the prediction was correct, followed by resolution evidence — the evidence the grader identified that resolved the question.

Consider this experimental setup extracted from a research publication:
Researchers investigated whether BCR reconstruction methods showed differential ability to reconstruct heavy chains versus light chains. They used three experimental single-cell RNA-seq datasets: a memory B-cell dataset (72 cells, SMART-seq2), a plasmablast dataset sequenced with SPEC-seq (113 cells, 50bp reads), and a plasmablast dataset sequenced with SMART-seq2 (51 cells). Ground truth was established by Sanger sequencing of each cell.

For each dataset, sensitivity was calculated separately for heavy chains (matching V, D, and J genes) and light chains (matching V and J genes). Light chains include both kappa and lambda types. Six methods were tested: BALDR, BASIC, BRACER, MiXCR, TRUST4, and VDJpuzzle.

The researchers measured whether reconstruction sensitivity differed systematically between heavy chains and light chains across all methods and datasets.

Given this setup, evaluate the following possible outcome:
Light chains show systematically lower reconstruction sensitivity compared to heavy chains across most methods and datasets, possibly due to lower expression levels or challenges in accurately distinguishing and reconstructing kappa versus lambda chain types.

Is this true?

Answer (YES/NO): NO